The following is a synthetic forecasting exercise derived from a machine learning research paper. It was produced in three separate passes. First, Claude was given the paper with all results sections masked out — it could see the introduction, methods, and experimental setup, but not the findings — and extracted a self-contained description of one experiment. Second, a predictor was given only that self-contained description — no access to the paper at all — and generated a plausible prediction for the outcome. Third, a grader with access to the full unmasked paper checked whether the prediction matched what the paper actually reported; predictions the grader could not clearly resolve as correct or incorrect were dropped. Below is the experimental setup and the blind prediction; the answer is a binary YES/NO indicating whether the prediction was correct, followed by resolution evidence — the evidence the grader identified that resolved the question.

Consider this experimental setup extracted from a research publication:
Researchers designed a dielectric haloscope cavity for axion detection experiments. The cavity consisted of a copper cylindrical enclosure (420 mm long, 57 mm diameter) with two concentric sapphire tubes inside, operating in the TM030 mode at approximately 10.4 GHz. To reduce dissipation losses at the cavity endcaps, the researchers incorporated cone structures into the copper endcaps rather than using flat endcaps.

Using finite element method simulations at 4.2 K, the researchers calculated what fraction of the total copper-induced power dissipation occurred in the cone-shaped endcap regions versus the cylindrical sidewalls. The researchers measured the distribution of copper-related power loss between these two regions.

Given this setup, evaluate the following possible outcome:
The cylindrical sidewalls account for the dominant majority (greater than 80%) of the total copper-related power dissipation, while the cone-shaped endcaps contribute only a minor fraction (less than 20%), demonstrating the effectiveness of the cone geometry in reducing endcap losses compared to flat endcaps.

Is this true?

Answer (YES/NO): YES